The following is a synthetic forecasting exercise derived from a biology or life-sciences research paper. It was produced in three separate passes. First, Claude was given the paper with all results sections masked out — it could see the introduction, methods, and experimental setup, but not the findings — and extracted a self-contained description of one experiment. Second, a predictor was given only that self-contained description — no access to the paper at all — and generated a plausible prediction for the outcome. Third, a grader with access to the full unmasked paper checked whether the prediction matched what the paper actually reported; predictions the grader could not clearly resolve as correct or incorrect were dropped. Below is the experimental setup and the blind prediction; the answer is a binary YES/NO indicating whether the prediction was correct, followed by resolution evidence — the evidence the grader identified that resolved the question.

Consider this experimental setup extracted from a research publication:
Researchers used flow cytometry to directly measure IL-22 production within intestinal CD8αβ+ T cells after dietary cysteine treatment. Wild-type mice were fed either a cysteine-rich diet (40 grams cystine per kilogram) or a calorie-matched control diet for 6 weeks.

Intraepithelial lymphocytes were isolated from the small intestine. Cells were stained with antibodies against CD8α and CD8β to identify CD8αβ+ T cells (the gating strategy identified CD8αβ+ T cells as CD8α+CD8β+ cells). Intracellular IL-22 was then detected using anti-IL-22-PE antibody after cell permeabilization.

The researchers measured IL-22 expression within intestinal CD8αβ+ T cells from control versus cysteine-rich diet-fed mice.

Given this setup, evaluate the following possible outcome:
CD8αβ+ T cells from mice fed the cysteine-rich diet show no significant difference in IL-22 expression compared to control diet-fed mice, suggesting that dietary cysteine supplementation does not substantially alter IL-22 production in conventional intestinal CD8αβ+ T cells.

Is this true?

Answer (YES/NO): NO